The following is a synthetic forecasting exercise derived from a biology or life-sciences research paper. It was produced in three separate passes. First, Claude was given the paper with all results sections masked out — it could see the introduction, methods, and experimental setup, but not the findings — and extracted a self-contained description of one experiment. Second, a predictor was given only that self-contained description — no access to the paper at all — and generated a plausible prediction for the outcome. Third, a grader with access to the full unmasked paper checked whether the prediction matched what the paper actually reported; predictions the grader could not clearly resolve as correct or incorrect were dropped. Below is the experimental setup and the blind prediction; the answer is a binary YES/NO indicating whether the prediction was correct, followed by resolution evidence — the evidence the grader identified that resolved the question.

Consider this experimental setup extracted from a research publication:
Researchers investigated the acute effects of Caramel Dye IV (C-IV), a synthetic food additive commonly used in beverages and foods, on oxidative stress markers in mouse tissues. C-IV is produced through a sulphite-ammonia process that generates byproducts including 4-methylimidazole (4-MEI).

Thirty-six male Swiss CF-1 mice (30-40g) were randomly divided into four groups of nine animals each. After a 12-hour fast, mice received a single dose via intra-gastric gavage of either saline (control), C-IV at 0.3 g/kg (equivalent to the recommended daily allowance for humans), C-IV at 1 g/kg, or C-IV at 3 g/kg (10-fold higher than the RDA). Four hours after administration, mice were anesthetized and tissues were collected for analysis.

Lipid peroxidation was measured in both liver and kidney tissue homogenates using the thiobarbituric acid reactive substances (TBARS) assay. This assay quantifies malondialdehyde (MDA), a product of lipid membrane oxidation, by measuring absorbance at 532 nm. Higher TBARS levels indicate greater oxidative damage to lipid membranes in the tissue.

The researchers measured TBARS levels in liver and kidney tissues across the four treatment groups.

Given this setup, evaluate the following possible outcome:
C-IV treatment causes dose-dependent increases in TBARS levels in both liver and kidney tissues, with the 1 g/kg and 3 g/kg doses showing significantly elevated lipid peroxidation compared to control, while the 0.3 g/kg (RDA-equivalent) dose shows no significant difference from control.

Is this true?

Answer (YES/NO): NO